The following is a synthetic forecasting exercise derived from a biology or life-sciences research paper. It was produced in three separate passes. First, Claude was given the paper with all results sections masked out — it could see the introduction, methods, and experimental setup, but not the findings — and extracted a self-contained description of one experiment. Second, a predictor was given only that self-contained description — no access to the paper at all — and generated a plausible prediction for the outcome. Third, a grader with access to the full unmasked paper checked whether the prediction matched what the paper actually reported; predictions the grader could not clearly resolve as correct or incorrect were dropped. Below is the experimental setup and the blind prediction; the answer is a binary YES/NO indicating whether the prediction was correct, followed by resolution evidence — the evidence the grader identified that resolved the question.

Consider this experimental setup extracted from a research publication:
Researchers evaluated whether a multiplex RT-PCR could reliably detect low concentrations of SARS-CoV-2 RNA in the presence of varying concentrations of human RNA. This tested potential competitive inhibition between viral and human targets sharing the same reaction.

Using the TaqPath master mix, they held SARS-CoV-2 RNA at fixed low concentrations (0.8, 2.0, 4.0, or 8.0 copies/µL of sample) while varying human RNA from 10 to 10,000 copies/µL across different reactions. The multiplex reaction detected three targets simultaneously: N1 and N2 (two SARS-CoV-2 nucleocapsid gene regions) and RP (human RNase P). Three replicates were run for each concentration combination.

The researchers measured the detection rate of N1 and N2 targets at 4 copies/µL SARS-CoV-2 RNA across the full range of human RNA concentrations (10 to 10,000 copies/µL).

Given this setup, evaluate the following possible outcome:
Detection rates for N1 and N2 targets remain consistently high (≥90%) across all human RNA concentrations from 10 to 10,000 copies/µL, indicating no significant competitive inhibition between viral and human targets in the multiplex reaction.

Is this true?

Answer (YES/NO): YES